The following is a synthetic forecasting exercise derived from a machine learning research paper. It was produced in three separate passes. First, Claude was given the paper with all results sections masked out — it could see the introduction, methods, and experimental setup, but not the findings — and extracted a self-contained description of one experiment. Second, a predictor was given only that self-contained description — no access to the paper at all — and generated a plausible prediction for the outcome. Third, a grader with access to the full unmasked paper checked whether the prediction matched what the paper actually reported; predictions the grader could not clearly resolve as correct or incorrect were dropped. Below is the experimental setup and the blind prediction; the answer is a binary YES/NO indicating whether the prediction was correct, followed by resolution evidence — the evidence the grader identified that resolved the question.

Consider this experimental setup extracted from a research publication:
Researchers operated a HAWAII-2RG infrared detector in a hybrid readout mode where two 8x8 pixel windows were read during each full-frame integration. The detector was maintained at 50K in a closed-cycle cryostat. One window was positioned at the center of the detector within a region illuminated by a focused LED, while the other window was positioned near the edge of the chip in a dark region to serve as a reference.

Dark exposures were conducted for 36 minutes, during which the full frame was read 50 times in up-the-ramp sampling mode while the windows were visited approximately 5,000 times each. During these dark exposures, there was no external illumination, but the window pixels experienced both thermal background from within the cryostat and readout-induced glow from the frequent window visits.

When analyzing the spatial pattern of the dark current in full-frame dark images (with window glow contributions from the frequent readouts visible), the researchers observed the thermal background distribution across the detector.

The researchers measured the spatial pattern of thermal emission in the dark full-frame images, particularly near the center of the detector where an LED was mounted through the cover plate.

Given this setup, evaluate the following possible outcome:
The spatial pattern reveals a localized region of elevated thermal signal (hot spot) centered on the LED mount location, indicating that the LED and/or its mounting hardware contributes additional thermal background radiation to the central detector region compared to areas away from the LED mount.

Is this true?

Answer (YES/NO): NO